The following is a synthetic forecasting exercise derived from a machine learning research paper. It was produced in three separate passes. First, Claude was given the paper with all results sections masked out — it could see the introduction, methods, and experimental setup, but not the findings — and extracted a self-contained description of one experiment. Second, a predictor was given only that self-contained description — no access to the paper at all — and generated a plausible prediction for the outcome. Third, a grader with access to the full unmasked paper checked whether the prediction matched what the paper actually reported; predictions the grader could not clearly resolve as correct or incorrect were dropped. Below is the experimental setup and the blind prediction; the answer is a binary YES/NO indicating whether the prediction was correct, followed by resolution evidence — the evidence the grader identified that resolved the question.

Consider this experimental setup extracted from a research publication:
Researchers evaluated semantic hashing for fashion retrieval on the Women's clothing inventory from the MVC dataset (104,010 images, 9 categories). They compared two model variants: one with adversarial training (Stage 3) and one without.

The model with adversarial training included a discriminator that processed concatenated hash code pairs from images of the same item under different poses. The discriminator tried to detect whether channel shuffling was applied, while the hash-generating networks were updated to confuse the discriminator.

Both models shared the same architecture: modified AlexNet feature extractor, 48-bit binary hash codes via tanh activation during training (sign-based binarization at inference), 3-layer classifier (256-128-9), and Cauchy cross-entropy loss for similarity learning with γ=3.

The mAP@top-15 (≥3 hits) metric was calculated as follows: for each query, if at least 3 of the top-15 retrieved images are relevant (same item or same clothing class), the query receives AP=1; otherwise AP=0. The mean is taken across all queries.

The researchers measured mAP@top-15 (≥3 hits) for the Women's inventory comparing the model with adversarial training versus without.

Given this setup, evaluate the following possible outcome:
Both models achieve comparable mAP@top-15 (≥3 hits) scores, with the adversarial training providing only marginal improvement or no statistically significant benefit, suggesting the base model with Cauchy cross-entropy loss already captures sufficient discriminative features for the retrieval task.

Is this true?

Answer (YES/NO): YES